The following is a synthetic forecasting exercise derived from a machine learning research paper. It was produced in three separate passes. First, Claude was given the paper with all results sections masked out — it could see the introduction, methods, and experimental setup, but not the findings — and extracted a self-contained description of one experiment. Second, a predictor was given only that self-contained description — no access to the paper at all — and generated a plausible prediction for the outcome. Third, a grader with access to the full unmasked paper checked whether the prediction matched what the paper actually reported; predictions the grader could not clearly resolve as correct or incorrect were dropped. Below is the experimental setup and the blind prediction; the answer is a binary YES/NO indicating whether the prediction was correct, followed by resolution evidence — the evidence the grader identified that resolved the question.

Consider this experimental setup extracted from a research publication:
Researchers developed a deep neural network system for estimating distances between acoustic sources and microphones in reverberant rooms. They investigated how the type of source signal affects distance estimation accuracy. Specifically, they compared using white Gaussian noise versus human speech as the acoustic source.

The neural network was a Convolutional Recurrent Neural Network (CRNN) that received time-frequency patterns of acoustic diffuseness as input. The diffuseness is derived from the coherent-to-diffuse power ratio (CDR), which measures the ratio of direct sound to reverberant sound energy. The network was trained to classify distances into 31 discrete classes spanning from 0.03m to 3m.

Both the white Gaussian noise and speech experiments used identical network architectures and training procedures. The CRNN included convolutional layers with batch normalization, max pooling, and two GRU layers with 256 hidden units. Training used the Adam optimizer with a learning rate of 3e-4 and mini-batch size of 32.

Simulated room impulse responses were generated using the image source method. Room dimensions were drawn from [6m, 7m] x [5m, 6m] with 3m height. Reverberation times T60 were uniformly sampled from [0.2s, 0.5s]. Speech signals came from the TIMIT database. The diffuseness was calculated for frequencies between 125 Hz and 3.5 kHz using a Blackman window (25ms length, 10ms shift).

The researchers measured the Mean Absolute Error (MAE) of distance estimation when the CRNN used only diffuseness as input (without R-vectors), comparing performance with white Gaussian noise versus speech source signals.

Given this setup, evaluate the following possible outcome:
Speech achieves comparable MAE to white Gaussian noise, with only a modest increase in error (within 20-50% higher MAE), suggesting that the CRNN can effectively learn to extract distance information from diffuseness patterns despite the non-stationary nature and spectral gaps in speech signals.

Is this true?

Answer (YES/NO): NO